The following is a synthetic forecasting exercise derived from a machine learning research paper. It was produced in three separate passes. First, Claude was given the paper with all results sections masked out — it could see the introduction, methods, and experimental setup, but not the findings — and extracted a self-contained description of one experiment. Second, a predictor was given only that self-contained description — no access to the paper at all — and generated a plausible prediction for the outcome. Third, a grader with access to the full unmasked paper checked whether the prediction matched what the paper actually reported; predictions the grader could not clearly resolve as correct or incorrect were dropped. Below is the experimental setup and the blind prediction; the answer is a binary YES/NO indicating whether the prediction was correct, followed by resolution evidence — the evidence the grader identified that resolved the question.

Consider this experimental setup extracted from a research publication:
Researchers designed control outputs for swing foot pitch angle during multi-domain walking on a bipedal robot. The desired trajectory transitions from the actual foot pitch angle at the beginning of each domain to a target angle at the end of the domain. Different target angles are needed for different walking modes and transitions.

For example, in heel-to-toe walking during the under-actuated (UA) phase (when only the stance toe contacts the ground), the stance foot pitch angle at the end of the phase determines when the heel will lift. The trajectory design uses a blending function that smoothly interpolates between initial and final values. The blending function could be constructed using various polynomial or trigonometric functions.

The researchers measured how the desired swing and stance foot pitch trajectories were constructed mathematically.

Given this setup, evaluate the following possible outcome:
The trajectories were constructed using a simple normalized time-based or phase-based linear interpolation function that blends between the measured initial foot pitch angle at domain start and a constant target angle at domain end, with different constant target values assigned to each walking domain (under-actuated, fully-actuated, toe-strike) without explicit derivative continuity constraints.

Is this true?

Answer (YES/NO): NO